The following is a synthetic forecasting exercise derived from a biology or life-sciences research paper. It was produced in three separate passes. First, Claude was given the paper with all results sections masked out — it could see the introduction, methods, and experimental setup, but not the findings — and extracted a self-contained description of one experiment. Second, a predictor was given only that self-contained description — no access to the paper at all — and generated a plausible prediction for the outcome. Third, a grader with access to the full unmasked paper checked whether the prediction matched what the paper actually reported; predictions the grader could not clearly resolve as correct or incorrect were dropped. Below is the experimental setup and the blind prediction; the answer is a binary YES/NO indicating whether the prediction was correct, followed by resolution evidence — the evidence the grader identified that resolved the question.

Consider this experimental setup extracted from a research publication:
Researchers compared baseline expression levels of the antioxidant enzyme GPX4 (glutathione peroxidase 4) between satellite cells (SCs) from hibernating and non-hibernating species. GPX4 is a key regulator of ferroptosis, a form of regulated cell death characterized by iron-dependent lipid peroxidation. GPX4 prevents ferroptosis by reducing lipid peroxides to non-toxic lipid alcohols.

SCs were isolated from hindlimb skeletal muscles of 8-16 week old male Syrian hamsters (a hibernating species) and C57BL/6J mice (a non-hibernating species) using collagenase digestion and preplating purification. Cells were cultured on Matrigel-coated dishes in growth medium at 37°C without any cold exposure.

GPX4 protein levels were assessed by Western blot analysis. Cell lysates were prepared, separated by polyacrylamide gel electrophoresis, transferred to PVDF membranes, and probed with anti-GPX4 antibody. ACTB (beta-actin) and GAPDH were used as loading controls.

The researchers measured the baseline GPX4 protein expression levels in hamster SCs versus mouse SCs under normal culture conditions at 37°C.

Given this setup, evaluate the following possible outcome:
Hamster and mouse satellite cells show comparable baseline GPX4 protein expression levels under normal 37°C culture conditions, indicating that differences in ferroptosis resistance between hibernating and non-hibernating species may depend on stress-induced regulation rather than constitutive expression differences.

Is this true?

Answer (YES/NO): NO